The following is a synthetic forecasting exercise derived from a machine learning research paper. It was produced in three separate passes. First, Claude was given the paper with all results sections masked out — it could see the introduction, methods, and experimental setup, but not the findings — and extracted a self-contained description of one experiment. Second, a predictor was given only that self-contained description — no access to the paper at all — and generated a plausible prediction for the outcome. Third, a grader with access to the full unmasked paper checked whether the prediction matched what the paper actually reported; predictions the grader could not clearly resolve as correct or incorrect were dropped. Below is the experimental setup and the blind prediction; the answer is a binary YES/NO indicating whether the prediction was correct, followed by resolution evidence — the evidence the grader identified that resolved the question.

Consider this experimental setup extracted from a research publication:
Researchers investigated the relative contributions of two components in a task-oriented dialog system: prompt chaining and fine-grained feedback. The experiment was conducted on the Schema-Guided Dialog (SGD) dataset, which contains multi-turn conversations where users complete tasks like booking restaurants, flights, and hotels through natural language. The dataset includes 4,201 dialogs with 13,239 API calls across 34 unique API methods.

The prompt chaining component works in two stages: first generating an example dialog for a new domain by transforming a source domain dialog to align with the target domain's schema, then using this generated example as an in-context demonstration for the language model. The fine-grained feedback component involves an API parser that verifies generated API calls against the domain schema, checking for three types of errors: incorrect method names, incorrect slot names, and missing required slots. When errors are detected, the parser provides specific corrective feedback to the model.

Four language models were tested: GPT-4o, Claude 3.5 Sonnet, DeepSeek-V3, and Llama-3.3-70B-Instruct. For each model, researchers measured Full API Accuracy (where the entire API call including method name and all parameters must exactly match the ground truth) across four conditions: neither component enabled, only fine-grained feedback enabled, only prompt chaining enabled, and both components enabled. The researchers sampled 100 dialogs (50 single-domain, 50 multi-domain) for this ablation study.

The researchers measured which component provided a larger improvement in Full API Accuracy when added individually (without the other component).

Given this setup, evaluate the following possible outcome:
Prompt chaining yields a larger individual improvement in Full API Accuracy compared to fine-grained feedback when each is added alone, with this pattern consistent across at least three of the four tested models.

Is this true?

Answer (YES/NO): YES